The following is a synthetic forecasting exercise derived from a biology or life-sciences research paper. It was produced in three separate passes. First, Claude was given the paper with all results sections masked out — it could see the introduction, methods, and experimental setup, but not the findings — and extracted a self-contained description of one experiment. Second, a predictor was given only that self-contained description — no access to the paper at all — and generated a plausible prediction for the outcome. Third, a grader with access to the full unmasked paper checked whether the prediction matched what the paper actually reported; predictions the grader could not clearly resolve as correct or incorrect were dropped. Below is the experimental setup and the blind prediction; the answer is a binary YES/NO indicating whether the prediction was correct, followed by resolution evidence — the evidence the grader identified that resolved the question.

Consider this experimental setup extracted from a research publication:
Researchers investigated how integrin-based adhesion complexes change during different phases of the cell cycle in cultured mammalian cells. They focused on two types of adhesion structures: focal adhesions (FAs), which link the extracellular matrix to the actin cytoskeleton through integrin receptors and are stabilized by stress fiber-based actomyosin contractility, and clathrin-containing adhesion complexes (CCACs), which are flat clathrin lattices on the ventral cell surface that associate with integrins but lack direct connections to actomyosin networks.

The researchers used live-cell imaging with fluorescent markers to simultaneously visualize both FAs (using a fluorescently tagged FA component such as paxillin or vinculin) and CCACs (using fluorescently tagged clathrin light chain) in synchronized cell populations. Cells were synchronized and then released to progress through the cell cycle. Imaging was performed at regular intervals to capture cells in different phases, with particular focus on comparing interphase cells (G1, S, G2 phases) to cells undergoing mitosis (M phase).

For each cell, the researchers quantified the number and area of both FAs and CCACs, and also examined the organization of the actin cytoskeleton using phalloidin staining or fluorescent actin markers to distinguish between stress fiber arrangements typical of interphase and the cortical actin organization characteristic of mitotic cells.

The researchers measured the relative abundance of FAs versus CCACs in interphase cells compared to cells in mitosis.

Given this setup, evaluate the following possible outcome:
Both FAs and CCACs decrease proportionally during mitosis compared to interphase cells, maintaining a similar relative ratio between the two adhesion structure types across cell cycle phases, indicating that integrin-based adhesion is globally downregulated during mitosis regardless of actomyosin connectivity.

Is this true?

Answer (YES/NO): NO